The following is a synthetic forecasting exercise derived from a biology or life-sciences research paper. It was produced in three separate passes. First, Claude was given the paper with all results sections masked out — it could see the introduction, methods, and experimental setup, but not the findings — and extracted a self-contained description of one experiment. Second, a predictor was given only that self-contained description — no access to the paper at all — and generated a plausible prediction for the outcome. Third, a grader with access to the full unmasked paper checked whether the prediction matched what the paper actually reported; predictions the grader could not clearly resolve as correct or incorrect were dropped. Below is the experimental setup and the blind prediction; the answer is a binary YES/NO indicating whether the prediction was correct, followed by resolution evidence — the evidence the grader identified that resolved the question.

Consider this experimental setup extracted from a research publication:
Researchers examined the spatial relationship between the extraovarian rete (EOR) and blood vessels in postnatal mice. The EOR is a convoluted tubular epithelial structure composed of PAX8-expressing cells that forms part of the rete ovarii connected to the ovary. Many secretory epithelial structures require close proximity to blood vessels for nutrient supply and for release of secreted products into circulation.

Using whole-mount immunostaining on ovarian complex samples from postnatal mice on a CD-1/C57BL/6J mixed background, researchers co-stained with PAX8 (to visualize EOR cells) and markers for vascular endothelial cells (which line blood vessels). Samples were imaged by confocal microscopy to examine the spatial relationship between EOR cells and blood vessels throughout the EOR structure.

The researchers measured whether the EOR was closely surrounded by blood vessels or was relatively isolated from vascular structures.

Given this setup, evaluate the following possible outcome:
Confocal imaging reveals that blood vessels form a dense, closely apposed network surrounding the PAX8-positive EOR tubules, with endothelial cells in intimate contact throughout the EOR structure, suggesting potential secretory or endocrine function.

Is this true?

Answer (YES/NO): YES